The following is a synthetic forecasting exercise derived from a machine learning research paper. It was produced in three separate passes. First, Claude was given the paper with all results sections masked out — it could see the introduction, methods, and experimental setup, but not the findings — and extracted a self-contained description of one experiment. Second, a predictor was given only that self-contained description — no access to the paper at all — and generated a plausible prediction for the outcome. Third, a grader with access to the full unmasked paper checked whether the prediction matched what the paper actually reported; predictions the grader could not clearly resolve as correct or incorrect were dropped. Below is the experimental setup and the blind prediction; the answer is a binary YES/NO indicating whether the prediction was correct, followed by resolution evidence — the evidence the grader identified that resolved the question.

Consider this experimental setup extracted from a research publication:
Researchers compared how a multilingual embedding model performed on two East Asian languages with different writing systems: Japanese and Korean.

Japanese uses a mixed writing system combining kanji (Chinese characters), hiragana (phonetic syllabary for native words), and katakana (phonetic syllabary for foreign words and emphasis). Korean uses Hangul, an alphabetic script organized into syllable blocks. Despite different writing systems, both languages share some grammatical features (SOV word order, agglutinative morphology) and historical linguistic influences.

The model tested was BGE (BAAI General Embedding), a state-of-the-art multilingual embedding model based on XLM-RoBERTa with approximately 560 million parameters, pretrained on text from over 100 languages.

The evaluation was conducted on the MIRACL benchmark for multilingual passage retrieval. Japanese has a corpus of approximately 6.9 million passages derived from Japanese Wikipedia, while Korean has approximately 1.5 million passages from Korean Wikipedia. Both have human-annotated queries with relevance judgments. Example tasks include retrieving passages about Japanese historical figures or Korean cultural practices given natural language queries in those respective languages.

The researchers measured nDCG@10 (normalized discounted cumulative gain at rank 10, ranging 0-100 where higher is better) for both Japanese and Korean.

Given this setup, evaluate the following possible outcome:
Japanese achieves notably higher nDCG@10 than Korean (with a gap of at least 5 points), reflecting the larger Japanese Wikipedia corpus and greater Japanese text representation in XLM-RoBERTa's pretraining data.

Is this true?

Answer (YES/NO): NO